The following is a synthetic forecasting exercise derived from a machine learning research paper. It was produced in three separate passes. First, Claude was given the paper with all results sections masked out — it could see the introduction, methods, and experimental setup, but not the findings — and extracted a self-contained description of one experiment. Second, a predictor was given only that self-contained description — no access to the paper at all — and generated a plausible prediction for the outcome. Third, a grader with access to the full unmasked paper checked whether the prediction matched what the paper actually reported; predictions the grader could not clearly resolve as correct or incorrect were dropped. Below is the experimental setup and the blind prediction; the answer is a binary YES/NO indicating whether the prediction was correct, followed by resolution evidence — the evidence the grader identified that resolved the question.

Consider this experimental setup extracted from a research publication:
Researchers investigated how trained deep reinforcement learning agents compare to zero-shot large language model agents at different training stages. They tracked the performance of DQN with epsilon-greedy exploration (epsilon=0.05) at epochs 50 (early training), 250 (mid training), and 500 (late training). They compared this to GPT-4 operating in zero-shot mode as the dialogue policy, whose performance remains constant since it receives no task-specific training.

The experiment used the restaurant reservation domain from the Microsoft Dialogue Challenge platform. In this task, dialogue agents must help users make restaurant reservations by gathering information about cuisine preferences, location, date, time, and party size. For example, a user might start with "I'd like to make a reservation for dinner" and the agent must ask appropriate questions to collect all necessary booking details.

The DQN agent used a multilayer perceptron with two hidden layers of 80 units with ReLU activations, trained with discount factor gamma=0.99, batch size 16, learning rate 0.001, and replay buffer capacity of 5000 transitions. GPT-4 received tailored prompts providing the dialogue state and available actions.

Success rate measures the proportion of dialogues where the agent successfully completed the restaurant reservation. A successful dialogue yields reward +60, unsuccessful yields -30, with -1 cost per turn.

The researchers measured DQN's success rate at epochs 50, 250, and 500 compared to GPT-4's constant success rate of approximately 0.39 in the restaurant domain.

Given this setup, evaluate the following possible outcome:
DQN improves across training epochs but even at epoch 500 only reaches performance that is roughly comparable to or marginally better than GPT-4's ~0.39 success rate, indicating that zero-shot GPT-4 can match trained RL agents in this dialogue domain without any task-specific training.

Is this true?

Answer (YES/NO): NO